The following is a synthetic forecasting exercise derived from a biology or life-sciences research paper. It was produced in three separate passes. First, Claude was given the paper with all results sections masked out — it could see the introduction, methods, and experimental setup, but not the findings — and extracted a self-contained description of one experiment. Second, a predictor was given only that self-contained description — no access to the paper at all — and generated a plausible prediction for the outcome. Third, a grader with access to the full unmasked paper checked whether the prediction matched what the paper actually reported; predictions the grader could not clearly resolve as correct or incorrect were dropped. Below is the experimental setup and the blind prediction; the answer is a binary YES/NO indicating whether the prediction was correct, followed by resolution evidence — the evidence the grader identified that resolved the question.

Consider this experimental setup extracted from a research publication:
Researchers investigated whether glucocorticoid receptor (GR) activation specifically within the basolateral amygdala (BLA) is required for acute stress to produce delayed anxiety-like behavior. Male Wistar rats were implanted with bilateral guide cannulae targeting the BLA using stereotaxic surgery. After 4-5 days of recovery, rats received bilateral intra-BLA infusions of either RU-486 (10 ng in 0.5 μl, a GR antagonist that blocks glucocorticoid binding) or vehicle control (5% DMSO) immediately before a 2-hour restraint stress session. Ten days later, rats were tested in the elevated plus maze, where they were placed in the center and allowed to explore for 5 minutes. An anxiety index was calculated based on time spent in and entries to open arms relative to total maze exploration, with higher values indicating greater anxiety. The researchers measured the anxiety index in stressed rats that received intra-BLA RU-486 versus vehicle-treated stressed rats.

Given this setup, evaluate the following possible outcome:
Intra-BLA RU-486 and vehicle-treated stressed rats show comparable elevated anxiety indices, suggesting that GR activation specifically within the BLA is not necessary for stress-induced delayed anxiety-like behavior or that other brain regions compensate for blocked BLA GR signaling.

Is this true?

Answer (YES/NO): NO